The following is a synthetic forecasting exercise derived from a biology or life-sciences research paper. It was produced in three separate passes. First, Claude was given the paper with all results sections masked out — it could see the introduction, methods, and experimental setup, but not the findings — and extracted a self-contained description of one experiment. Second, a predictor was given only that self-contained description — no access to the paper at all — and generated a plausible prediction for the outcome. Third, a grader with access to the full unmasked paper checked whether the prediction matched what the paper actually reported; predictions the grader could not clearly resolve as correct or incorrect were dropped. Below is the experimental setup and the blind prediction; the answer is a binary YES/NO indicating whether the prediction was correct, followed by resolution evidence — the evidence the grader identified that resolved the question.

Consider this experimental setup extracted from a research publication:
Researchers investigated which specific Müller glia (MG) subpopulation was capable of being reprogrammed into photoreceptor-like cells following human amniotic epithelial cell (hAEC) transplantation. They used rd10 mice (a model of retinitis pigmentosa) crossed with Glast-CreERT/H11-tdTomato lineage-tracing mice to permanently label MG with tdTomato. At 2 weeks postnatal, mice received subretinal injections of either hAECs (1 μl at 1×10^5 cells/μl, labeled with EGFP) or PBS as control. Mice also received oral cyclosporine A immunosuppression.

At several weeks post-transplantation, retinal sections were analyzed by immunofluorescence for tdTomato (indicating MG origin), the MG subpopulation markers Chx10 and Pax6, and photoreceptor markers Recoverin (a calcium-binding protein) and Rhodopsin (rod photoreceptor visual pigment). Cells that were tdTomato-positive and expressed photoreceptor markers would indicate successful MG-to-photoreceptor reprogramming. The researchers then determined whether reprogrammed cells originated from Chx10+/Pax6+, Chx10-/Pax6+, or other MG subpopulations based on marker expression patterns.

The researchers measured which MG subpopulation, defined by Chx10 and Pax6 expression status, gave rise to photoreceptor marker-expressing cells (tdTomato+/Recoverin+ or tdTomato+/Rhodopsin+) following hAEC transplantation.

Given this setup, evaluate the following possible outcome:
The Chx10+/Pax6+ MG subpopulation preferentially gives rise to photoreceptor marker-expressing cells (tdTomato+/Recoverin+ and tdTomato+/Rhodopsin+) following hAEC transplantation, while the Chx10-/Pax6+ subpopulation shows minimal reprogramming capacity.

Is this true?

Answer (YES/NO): NO